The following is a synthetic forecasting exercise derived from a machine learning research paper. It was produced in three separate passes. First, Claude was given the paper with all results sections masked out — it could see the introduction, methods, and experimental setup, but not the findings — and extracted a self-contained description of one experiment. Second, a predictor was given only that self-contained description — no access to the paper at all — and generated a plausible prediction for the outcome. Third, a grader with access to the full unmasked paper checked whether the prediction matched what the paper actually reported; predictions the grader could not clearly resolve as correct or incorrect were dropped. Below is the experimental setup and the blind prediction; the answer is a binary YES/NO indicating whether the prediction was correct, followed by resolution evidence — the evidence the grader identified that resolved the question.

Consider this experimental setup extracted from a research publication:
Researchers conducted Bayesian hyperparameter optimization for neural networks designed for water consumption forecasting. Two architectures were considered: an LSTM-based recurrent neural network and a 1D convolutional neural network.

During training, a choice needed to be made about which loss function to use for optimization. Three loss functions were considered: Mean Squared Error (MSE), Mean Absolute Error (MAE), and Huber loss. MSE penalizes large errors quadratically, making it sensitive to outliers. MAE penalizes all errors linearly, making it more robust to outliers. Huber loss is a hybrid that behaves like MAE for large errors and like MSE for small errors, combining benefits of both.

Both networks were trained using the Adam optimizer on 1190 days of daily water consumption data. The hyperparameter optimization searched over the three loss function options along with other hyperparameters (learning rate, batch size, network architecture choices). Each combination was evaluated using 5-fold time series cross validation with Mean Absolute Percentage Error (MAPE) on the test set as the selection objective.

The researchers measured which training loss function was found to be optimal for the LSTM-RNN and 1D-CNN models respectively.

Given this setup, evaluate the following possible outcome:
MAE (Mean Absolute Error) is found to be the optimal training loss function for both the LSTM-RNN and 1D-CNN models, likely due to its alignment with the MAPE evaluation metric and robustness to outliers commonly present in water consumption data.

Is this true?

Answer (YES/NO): NO